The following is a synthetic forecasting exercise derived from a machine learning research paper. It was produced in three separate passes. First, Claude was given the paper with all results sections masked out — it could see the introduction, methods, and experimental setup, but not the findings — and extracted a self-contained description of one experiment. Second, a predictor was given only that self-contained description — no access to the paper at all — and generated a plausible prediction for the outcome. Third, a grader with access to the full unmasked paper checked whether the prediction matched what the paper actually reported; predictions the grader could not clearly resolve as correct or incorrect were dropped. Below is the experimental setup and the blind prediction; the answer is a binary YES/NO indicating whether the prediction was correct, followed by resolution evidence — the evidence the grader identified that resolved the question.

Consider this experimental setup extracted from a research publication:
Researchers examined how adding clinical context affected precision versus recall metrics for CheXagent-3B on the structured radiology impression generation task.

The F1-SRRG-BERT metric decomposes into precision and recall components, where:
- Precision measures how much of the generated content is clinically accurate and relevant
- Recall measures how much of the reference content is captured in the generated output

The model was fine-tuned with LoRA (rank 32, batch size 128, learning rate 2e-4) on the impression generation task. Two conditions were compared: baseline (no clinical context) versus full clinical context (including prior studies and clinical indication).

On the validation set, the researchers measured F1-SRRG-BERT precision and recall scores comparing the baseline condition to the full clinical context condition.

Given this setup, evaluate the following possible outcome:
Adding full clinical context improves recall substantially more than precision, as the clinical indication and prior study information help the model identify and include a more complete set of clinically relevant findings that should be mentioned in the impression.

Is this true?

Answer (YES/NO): NO